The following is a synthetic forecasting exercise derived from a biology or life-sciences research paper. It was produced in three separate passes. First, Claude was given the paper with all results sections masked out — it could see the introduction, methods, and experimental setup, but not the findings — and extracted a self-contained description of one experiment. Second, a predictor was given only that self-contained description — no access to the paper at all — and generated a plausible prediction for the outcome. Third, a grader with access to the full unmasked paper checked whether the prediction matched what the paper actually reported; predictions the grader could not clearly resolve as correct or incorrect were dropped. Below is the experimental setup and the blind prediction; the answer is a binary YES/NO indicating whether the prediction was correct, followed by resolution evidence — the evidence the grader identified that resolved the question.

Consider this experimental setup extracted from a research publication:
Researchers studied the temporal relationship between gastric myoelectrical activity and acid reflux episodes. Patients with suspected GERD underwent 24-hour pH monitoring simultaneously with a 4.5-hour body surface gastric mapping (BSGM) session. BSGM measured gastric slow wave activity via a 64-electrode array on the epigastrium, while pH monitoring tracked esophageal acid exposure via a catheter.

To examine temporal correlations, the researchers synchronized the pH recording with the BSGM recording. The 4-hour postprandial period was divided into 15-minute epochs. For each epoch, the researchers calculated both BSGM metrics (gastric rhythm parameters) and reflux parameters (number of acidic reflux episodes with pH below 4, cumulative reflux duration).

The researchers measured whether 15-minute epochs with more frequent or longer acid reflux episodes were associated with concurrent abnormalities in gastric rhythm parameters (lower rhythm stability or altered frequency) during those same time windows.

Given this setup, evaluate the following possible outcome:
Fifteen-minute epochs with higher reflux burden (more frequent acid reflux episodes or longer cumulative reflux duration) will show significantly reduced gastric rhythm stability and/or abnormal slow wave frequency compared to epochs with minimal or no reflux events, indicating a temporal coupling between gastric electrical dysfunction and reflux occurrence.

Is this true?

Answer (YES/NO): NO